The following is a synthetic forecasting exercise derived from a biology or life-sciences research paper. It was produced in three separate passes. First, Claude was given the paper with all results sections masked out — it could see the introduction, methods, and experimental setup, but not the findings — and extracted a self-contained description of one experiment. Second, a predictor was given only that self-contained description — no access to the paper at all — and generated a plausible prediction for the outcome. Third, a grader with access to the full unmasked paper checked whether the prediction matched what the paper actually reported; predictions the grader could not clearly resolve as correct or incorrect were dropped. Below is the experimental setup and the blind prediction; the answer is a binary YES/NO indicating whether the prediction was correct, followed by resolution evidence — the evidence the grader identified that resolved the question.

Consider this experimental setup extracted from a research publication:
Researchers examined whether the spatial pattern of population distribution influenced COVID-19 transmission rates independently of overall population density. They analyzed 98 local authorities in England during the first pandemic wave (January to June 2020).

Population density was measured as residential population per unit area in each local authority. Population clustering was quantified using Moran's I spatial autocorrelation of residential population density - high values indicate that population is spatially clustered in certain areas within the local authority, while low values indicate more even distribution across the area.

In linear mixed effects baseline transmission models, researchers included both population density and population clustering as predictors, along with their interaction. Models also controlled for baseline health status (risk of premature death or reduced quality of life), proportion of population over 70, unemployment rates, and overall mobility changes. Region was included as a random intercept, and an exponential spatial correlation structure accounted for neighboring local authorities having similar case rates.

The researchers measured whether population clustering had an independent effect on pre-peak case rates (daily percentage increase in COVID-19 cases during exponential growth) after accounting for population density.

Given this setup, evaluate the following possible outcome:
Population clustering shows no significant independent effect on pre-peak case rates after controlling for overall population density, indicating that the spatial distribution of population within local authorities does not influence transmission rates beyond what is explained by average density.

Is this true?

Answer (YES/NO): YES